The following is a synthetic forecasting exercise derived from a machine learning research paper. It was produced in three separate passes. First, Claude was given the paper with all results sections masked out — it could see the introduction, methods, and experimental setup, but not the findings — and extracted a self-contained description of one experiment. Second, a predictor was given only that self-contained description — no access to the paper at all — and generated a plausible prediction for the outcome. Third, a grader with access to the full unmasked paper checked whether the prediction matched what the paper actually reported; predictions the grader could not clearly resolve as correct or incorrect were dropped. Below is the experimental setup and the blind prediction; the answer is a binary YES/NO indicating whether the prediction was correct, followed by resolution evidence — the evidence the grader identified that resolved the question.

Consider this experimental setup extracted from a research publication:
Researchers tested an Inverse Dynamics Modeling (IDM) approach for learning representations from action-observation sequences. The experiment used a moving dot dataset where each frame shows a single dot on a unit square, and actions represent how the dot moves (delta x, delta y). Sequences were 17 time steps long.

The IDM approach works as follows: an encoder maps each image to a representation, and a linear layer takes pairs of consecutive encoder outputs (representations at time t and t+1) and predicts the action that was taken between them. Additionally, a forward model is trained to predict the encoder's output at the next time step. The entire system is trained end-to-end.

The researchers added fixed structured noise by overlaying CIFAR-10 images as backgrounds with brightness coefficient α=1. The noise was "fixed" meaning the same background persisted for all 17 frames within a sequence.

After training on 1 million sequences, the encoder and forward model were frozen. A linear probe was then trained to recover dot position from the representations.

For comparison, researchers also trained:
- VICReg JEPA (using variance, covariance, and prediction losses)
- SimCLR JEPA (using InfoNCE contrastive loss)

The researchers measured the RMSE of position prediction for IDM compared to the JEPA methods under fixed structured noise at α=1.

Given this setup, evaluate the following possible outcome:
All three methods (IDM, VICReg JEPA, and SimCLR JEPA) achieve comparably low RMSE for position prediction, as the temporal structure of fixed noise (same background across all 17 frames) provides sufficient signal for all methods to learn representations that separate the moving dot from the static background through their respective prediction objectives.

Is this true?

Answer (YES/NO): NO